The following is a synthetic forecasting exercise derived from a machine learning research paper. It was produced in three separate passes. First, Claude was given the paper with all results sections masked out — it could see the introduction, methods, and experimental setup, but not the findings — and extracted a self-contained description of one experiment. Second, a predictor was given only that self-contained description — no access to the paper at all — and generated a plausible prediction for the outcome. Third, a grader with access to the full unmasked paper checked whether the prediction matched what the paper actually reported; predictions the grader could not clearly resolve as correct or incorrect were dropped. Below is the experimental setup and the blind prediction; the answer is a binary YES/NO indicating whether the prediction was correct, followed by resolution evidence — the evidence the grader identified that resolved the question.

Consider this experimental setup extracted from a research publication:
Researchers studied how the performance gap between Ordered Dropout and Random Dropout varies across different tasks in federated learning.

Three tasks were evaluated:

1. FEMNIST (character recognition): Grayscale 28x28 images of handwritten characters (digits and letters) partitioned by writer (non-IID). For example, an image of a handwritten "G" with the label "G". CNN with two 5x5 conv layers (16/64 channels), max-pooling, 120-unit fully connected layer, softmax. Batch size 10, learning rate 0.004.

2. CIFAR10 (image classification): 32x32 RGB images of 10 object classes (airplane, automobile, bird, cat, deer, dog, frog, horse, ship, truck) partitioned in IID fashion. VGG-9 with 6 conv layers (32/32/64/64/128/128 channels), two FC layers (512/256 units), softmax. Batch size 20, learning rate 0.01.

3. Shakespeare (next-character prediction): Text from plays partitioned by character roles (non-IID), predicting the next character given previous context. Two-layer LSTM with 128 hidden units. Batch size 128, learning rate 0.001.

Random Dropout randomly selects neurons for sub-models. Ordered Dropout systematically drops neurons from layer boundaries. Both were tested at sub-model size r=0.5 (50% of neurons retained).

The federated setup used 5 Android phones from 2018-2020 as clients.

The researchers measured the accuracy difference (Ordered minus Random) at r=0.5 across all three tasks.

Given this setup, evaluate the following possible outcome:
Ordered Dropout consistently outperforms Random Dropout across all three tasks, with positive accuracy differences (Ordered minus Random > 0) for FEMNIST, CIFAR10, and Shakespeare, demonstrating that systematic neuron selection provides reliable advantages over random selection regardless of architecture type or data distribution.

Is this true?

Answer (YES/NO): NO